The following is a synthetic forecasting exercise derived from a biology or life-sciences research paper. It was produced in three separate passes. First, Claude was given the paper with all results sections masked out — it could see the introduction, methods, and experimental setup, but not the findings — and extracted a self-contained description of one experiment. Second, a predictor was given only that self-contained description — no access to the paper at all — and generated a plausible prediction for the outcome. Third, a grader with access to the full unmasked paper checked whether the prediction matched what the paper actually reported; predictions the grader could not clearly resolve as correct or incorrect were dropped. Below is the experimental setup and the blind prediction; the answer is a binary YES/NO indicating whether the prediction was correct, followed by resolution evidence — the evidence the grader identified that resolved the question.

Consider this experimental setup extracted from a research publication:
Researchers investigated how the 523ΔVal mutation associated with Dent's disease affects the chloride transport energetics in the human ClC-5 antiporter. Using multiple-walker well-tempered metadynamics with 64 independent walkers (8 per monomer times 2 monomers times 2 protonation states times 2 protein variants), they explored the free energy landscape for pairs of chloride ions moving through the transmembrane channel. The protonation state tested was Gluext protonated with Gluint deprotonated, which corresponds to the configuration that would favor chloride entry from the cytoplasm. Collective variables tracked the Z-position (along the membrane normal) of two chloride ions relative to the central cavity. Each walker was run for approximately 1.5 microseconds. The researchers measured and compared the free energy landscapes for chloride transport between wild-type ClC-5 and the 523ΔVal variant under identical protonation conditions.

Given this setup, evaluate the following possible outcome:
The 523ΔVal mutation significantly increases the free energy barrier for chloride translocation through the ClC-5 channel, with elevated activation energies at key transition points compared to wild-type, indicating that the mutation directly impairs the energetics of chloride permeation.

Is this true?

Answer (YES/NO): YES